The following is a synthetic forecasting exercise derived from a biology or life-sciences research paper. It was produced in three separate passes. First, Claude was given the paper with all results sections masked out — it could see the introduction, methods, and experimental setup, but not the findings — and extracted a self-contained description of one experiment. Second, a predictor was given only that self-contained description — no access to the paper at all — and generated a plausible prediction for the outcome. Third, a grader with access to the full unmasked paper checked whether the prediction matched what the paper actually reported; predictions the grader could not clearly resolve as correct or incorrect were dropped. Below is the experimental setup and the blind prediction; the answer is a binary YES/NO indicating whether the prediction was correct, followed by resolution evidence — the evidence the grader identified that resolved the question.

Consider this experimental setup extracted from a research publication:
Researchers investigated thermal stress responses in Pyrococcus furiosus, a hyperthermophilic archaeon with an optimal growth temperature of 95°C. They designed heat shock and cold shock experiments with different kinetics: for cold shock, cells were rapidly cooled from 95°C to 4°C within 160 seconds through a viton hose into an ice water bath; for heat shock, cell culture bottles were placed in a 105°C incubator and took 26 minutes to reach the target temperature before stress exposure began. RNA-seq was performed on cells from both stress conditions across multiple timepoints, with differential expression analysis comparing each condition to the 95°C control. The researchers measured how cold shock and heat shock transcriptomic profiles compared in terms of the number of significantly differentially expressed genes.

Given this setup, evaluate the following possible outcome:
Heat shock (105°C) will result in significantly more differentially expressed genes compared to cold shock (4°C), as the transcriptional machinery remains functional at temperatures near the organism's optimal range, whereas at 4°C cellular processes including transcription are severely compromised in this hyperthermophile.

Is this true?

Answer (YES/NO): YES